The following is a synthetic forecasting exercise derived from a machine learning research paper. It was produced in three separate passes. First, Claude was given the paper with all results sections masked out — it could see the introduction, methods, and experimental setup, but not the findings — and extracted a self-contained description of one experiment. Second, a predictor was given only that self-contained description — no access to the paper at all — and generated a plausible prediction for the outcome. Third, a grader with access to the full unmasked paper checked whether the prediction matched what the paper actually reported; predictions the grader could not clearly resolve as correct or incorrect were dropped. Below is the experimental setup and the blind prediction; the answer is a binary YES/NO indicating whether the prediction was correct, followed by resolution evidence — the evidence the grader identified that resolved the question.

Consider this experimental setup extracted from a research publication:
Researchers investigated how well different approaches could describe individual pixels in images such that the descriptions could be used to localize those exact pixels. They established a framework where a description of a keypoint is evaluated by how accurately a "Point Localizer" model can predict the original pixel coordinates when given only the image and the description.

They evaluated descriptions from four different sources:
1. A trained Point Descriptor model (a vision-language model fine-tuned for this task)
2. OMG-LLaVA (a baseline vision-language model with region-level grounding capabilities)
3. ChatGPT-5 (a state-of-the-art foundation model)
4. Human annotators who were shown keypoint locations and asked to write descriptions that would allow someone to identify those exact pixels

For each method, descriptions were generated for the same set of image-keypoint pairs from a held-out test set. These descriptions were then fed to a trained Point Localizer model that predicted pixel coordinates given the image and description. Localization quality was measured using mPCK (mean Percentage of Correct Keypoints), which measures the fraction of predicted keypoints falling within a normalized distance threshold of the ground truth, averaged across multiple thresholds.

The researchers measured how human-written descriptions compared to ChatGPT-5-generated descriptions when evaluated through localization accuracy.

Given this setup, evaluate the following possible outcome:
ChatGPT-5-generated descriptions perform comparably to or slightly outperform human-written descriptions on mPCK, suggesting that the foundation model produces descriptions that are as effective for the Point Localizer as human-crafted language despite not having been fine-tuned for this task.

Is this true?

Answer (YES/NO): YES